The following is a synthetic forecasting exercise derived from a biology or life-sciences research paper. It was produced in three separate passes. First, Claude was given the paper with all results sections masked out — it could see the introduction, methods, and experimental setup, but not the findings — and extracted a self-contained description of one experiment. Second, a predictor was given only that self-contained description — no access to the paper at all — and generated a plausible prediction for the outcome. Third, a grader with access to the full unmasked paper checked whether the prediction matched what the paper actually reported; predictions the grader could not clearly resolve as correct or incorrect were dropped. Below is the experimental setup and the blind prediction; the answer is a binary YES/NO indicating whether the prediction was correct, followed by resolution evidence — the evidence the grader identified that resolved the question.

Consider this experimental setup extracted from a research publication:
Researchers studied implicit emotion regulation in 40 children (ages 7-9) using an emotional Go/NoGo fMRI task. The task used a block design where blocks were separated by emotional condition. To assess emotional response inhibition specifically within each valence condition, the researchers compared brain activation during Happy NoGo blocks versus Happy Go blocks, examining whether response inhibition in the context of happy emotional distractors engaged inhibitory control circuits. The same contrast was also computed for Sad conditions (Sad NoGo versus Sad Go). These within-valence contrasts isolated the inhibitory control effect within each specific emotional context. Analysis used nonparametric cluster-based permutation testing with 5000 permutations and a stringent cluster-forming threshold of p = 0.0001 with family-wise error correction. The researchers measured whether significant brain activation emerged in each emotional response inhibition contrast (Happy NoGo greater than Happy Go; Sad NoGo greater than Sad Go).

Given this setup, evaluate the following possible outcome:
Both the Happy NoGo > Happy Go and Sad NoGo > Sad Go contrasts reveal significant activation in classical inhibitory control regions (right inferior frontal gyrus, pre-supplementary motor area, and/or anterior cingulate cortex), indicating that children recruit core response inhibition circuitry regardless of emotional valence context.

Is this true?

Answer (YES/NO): NO